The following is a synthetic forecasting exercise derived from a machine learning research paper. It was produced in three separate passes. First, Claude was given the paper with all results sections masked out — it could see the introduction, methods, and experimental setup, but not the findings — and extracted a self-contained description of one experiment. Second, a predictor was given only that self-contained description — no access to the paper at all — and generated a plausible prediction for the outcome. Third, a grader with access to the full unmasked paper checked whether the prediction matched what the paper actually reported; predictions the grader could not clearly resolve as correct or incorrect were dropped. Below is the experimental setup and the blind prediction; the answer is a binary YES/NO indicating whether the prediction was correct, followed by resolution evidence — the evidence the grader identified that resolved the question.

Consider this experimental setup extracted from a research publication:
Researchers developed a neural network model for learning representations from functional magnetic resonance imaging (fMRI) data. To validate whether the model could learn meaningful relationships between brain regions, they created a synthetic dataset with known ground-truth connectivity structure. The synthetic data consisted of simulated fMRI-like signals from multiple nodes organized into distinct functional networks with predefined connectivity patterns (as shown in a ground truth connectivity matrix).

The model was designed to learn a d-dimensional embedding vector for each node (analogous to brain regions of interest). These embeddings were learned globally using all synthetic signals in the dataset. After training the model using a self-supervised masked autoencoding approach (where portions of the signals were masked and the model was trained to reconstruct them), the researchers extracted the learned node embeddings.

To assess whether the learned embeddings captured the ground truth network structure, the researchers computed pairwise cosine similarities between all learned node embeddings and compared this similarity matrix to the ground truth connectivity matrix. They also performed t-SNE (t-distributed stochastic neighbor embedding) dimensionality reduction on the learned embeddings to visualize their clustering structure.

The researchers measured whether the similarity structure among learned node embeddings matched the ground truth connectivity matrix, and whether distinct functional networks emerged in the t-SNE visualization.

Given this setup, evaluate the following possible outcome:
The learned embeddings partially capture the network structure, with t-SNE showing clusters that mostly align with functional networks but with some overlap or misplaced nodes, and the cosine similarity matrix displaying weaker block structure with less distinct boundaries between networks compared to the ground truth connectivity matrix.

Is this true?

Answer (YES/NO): NO